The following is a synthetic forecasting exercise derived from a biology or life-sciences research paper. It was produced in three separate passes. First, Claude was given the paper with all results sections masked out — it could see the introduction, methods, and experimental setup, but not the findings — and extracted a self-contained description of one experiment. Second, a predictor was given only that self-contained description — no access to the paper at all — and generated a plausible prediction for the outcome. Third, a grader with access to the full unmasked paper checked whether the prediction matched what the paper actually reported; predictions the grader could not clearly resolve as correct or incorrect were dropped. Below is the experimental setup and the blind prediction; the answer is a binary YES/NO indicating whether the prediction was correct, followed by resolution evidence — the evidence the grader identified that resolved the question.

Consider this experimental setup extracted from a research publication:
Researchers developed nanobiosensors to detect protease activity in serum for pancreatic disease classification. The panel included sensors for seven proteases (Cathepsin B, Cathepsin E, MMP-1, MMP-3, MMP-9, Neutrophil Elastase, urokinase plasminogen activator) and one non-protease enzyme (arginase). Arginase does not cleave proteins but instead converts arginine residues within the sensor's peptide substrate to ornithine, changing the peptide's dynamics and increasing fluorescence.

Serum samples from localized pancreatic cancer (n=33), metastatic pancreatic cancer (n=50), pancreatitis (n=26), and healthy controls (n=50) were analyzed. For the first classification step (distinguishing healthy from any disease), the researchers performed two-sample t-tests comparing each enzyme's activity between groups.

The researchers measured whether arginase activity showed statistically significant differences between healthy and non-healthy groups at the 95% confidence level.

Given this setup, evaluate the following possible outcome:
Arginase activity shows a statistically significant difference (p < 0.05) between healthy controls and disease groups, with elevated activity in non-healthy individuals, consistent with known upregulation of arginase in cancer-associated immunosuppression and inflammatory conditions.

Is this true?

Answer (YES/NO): NO